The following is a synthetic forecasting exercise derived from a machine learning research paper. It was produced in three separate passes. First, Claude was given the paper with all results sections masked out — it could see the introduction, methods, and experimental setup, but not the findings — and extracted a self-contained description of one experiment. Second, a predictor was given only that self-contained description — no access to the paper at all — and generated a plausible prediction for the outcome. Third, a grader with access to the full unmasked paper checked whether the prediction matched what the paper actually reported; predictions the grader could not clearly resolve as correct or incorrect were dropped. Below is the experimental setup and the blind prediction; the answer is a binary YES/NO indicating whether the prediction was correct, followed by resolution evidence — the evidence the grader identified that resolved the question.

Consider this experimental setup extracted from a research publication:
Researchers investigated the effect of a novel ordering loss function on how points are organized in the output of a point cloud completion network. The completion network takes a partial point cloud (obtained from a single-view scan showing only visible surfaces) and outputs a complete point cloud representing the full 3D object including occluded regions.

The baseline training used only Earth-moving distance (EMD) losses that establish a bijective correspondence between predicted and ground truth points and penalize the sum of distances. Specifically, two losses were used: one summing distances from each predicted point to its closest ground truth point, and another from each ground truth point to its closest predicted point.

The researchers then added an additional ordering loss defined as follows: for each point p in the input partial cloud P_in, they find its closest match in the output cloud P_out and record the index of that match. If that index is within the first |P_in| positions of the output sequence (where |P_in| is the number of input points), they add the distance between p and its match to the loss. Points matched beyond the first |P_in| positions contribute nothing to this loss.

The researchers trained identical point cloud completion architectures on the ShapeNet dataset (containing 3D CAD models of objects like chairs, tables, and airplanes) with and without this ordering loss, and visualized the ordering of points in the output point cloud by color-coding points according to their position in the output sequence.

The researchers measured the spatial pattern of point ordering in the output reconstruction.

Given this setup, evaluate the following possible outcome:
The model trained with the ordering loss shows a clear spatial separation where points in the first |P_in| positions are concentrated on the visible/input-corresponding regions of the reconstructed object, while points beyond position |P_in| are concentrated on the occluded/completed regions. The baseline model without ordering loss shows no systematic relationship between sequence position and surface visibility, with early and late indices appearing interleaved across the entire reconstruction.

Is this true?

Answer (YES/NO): NO